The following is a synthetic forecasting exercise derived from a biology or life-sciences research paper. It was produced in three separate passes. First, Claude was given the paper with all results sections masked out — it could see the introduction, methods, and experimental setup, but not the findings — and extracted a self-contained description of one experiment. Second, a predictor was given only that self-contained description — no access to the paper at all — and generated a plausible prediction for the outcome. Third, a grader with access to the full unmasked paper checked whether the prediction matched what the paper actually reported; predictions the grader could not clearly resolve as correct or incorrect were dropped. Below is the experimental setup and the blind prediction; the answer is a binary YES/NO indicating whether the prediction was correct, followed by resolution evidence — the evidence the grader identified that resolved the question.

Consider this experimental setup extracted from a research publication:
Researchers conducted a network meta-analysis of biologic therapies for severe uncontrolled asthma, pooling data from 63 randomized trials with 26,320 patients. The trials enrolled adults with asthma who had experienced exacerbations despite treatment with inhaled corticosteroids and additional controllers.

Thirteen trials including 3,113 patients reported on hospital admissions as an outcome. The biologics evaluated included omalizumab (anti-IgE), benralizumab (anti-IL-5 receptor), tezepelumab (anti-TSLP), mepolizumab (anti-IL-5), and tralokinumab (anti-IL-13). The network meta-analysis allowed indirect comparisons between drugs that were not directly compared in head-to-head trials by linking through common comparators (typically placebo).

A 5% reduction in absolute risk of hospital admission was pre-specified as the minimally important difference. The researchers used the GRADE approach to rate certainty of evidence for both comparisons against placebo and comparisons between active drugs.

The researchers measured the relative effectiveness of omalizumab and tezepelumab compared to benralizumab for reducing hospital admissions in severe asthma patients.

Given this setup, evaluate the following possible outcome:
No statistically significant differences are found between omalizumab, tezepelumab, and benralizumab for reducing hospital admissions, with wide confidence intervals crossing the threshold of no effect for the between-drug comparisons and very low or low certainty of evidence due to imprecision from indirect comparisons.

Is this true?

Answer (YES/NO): NO